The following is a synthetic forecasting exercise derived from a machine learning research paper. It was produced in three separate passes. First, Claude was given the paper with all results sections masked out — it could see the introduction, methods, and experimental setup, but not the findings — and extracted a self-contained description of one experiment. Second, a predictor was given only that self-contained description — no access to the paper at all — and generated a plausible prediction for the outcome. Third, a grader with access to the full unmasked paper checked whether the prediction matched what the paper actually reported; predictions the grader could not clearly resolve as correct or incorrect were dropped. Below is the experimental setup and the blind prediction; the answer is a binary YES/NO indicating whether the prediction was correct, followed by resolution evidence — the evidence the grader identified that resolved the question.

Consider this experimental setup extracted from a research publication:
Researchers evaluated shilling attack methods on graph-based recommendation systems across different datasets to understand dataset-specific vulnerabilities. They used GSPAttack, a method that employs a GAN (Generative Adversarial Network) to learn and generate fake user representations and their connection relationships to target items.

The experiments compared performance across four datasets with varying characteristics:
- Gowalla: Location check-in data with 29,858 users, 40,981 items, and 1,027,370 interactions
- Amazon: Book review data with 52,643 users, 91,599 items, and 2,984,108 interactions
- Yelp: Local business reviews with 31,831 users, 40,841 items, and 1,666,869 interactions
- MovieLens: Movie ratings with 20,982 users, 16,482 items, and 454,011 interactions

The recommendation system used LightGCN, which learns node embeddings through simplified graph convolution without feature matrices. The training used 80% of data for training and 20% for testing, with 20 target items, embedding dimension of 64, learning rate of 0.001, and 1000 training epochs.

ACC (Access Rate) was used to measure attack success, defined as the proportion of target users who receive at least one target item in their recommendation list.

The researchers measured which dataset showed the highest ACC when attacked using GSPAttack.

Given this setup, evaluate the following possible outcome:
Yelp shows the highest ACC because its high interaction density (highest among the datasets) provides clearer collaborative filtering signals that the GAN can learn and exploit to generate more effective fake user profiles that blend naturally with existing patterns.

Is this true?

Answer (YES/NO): NO